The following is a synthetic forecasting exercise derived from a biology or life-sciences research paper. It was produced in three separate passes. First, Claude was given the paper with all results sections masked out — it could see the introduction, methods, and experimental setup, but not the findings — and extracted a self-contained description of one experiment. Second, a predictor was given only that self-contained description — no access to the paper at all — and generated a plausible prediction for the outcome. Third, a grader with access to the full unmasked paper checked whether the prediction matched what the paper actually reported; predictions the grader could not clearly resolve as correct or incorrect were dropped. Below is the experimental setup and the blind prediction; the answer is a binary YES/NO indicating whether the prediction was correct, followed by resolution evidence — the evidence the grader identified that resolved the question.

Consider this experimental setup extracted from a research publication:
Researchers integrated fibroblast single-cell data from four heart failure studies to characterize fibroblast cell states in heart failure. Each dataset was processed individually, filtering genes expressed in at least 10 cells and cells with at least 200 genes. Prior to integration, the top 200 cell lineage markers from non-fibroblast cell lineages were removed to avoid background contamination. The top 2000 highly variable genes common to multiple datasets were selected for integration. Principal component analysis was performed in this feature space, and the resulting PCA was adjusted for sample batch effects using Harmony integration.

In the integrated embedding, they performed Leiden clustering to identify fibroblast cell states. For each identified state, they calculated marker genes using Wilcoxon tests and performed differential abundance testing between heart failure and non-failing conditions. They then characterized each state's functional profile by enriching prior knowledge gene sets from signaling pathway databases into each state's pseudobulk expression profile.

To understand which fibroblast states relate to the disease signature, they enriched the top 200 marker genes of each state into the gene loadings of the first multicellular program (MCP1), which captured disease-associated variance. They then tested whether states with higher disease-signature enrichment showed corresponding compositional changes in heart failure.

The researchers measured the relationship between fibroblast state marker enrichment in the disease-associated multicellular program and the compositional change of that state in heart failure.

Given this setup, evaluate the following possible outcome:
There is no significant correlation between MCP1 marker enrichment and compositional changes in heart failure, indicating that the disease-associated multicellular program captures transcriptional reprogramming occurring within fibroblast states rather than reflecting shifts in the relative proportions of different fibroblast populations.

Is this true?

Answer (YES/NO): NO